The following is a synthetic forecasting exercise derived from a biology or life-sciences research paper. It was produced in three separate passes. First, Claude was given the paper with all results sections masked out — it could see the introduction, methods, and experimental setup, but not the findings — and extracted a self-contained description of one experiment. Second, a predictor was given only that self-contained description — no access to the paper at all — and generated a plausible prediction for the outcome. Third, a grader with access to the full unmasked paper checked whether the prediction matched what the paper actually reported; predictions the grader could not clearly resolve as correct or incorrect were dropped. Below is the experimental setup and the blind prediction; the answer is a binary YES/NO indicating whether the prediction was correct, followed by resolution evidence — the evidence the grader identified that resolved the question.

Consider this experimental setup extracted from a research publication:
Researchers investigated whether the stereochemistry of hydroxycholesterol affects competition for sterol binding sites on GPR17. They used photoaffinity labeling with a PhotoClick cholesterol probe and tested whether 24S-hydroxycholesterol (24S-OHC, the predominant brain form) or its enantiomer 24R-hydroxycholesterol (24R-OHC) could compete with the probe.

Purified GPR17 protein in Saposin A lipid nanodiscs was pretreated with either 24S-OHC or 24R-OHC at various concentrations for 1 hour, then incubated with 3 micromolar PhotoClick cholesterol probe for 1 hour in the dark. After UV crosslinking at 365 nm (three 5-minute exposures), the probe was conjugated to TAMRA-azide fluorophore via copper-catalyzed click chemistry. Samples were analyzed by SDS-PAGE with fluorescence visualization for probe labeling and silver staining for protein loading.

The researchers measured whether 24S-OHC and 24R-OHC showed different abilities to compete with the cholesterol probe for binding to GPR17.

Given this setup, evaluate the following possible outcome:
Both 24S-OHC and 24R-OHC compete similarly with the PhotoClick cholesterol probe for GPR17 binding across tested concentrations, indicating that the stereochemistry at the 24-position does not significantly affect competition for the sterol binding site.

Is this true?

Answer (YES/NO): NO